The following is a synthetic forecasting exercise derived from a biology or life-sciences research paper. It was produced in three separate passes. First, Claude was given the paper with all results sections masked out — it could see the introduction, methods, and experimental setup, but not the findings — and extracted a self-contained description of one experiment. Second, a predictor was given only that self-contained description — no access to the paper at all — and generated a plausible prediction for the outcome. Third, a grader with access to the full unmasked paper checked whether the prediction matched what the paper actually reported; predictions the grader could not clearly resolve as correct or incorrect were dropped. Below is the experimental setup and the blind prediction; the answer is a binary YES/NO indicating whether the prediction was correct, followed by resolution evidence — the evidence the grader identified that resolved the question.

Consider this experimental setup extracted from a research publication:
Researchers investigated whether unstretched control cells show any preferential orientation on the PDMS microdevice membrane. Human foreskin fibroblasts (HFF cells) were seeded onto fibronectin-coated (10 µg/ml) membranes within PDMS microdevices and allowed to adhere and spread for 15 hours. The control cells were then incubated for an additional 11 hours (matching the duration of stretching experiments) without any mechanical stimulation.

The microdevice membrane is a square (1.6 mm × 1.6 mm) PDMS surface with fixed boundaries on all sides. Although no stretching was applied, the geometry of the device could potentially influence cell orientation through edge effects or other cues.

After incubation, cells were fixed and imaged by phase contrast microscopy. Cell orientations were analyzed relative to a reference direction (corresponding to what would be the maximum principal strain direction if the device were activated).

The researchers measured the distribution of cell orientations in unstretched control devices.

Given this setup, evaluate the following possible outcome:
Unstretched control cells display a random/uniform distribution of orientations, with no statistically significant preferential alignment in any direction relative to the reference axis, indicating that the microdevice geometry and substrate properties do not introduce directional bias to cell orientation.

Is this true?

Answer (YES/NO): YES